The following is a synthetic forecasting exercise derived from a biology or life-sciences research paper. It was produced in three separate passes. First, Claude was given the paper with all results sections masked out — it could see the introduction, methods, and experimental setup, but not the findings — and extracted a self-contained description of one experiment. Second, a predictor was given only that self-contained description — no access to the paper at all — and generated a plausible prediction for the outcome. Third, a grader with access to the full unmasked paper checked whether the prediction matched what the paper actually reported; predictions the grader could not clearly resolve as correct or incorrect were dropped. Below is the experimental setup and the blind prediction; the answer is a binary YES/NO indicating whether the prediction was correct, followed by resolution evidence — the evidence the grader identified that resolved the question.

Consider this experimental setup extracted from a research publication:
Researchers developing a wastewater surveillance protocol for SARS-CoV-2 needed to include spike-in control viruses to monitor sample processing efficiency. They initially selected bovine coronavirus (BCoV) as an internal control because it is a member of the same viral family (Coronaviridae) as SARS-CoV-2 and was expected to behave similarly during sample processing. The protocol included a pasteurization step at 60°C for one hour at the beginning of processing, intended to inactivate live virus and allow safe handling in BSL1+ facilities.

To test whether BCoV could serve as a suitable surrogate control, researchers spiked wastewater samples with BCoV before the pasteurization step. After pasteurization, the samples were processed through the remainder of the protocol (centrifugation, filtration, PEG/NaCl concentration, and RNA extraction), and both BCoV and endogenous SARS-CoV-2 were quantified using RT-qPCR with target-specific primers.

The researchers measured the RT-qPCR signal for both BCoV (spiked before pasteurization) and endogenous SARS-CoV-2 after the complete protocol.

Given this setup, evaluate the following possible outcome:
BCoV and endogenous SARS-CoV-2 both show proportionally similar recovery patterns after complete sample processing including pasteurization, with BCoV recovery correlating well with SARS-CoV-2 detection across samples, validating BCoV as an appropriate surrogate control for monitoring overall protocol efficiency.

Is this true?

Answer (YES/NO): NO